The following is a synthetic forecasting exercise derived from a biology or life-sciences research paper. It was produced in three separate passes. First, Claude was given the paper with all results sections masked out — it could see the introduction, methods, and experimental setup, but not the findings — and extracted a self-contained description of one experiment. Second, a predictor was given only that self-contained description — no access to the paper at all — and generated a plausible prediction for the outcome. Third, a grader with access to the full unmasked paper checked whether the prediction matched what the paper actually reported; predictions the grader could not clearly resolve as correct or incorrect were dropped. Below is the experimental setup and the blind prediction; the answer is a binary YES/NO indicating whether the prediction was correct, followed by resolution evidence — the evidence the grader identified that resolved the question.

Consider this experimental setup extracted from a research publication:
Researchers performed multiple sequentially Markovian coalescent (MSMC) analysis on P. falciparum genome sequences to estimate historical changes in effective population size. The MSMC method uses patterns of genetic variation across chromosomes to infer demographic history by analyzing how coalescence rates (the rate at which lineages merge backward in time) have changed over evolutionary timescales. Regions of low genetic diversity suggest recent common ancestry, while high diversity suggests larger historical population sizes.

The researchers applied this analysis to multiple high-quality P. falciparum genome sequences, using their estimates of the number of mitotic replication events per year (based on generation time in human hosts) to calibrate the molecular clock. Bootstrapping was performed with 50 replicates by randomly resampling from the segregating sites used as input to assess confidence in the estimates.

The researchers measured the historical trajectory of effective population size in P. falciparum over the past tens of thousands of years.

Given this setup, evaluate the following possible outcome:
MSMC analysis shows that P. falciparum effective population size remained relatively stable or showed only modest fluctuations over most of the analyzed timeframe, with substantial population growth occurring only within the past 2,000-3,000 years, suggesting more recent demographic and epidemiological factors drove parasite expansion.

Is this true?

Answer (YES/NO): NO